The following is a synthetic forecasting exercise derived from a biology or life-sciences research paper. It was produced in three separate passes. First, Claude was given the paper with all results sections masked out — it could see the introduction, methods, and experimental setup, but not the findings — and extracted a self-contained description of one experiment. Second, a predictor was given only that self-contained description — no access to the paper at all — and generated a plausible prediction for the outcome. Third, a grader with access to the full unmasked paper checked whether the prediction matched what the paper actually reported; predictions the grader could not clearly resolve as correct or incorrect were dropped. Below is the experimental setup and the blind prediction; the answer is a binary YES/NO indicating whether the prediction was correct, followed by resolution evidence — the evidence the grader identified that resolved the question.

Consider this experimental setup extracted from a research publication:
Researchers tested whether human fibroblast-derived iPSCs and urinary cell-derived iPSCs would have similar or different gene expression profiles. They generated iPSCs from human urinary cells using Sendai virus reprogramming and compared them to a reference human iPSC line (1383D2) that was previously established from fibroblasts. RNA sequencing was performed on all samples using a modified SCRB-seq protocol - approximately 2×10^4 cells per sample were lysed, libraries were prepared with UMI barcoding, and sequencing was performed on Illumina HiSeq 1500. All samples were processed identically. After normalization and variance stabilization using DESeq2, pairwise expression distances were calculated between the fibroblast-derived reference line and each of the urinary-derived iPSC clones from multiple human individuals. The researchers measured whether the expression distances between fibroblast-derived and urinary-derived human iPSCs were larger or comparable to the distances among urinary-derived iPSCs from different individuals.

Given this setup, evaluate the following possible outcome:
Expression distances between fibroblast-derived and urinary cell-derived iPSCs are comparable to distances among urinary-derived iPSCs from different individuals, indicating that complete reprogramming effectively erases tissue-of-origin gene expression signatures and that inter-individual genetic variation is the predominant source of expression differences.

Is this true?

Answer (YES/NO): YES